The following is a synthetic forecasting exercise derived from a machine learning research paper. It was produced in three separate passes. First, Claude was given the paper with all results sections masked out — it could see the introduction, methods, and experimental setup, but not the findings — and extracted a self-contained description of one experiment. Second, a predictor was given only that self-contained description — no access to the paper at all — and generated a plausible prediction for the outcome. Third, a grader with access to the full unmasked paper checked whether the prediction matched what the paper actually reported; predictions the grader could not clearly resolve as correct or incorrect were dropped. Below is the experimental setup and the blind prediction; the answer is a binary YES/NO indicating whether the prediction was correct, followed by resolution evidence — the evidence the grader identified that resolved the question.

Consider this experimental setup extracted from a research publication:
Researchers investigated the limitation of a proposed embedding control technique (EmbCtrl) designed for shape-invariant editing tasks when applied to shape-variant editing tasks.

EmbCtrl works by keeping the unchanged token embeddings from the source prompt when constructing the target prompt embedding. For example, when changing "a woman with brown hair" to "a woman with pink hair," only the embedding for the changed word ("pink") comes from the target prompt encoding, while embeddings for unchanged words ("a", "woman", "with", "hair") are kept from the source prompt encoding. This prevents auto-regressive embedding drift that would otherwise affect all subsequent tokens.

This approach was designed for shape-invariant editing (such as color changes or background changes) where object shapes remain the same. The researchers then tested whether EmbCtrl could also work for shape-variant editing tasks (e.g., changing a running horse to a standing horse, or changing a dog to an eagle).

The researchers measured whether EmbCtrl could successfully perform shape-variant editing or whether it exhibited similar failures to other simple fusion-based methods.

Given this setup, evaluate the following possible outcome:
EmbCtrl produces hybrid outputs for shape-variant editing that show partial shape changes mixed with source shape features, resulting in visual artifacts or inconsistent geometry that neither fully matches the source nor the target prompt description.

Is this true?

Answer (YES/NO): NO